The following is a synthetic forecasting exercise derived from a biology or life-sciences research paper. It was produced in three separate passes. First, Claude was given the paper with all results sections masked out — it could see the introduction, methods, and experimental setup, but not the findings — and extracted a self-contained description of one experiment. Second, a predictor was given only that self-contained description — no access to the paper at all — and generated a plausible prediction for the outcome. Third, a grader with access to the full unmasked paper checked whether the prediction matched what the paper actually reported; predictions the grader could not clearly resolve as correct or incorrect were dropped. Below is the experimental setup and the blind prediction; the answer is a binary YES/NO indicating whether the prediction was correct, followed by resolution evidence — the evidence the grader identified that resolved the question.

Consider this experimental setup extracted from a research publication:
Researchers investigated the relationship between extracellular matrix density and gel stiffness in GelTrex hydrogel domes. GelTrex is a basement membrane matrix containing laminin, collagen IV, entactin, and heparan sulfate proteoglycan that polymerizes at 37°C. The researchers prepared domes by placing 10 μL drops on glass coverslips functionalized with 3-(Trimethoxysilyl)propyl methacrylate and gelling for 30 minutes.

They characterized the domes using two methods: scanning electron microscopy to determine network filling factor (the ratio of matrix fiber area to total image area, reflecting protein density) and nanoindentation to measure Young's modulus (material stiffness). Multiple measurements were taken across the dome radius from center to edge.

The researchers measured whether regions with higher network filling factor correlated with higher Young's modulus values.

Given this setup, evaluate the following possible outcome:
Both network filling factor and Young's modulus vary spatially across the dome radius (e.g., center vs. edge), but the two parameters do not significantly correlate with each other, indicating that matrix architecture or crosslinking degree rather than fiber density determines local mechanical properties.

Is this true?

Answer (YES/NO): NO